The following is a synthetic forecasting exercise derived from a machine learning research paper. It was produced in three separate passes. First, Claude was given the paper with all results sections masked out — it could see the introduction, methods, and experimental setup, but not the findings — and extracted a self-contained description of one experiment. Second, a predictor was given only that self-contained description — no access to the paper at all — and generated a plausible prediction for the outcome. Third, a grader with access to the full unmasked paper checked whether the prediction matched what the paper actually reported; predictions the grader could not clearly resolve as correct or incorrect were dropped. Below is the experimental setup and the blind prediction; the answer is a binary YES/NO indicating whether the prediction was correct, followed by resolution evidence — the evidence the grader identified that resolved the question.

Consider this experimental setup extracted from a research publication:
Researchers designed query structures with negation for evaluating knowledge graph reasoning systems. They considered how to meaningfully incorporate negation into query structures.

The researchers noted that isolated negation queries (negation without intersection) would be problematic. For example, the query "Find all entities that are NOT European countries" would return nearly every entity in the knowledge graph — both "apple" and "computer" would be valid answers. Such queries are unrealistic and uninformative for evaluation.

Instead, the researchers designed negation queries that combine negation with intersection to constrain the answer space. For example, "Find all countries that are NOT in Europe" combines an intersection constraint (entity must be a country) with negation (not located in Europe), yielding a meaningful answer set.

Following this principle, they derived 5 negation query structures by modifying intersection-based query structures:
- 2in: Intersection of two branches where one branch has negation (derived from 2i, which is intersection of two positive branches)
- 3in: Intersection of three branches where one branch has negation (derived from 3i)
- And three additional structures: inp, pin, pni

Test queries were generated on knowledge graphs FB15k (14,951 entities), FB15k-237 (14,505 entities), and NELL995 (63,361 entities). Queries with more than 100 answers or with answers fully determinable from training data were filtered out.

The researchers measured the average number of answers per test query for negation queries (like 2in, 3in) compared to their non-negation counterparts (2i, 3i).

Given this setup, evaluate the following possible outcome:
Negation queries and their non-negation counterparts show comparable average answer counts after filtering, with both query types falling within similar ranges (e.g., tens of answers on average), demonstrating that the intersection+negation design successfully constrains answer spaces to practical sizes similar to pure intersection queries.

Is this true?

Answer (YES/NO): NO